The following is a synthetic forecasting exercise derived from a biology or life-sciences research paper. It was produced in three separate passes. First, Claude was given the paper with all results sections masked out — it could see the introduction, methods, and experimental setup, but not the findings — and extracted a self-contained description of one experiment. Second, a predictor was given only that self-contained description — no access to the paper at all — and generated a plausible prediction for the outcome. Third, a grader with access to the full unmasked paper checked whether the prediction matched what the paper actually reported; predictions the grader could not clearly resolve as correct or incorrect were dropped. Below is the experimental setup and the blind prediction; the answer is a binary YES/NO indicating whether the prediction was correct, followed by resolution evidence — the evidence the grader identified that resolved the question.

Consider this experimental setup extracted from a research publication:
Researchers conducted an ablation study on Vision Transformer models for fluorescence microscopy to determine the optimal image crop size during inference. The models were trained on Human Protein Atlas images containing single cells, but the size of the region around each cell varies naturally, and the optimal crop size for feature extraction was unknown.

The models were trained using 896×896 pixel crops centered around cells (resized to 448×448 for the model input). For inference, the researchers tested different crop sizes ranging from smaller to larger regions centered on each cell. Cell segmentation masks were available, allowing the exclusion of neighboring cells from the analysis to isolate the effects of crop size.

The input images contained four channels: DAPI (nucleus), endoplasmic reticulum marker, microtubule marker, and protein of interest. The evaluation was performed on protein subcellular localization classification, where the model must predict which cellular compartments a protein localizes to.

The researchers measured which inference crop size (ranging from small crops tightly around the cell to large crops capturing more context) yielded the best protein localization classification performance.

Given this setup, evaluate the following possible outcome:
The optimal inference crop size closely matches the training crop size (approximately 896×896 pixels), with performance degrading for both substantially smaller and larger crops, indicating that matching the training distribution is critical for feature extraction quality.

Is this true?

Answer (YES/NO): NO